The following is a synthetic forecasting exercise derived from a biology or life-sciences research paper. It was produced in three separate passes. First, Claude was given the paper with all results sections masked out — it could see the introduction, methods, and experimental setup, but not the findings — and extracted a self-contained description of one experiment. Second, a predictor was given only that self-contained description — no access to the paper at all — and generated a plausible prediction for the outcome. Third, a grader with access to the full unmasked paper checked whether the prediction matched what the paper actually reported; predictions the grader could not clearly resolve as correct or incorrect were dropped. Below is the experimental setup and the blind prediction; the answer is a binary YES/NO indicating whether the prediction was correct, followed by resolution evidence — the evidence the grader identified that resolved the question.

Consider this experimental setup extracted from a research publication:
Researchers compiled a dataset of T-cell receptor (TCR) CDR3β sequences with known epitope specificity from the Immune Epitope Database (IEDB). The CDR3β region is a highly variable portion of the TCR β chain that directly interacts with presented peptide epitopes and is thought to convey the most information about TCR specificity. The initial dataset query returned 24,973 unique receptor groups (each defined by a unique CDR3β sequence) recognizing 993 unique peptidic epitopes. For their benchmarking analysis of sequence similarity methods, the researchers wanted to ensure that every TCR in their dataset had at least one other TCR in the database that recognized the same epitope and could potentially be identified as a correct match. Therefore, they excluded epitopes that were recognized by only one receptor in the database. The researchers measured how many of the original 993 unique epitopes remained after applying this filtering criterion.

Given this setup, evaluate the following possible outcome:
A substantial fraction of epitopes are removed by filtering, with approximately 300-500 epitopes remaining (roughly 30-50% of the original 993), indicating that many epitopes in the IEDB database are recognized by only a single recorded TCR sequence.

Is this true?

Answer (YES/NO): YES